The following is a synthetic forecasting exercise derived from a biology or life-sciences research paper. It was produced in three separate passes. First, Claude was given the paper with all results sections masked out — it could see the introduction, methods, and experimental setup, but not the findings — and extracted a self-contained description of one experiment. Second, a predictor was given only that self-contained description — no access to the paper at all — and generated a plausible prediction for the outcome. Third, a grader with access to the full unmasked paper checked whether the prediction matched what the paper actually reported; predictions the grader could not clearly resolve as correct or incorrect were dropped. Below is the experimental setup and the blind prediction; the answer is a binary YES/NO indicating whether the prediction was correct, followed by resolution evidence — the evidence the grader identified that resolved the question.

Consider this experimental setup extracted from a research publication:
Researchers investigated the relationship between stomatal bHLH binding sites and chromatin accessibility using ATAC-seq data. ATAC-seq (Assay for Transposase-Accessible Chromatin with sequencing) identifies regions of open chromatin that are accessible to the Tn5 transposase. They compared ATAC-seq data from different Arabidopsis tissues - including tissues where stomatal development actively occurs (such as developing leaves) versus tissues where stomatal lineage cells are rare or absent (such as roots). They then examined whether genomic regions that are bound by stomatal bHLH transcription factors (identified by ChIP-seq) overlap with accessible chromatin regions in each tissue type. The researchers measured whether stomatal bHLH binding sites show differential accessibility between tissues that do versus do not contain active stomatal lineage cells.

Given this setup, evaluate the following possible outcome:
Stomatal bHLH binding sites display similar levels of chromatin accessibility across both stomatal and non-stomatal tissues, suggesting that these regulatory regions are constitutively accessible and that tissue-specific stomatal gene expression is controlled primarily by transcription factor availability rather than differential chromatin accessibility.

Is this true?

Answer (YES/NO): NO